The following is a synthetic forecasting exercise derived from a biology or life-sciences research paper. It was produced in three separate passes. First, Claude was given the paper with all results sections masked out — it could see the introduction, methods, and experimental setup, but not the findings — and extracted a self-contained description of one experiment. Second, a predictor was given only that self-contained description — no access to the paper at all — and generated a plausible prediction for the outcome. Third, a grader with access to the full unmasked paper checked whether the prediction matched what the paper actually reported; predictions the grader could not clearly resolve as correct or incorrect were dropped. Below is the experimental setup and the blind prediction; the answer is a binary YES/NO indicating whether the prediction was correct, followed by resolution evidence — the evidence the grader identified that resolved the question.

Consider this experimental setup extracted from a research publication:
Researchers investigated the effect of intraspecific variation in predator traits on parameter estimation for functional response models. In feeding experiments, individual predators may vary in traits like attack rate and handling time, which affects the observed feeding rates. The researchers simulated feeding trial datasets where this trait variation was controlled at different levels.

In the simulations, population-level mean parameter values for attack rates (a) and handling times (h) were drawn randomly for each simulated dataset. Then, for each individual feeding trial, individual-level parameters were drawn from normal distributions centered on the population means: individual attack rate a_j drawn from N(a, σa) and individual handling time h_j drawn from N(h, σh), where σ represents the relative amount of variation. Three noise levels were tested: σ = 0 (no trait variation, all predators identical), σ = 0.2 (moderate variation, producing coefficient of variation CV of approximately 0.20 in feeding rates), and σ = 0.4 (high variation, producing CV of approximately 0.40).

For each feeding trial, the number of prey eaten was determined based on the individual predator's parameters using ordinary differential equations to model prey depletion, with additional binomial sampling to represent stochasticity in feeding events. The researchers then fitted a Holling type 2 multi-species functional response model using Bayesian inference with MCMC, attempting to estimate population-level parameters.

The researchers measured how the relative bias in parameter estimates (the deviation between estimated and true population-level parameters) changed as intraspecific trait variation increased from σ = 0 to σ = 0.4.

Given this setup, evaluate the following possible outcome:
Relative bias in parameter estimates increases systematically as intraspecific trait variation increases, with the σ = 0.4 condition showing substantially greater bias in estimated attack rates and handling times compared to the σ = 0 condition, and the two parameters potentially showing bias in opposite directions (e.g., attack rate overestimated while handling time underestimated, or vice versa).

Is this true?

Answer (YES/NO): NO